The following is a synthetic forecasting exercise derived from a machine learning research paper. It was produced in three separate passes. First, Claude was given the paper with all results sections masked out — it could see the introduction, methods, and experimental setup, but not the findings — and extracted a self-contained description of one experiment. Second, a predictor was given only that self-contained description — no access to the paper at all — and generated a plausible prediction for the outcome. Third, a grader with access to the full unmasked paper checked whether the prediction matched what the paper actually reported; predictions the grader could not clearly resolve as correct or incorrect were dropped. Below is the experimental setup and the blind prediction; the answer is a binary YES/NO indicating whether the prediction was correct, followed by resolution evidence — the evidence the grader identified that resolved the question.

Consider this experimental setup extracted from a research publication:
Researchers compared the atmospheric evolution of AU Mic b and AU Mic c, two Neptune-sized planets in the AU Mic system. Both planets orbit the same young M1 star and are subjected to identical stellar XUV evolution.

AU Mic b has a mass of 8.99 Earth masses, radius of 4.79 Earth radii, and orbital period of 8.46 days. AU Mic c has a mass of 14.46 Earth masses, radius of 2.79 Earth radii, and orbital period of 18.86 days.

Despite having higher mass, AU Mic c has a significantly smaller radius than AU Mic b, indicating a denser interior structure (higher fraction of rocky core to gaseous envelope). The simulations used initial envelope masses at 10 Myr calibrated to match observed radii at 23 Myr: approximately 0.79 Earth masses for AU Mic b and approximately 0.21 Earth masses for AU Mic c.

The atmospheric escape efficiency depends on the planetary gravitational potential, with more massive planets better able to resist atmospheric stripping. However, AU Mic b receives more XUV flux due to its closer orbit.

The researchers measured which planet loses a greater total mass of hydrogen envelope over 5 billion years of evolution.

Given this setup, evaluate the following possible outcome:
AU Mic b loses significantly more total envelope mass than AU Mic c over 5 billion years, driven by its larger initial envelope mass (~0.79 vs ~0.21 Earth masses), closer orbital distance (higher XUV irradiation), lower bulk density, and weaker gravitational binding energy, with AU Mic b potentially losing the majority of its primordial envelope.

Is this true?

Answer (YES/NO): NO